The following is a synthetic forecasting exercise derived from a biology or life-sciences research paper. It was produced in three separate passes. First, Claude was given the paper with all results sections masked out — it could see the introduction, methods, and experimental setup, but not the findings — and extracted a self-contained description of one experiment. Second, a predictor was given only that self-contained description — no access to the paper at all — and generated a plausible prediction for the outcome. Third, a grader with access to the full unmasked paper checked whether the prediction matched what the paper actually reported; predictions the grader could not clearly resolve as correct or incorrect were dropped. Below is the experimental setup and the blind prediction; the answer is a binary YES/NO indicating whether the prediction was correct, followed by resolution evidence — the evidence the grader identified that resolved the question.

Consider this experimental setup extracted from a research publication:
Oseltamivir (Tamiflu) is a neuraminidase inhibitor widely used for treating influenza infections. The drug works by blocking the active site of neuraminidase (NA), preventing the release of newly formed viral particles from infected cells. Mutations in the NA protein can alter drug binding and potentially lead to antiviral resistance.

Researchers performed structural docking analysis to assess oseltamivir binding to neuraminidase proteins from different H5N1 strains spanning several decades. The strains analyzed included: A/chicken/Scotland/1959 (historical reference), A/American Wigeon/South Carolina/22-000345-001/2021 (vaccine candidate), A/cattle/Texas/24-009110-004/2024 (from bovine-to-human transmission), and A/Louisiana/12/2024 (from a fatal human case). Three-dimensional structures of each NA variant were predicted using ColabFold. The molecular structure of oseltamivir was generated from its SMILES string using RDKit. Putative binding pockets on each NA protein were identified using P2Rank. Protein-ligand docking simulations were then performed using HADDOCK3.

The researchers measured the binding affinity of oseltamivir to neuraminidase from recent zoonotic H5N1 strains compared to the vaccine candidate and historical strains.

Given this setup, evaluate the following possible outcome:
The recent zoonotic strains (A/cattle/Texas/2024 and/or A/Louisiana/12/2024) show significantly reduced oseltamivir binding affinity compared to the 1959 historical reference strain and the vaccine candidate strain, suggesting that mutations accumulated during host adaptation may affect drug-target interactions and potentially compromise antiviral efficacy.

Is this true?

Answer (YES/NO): NO